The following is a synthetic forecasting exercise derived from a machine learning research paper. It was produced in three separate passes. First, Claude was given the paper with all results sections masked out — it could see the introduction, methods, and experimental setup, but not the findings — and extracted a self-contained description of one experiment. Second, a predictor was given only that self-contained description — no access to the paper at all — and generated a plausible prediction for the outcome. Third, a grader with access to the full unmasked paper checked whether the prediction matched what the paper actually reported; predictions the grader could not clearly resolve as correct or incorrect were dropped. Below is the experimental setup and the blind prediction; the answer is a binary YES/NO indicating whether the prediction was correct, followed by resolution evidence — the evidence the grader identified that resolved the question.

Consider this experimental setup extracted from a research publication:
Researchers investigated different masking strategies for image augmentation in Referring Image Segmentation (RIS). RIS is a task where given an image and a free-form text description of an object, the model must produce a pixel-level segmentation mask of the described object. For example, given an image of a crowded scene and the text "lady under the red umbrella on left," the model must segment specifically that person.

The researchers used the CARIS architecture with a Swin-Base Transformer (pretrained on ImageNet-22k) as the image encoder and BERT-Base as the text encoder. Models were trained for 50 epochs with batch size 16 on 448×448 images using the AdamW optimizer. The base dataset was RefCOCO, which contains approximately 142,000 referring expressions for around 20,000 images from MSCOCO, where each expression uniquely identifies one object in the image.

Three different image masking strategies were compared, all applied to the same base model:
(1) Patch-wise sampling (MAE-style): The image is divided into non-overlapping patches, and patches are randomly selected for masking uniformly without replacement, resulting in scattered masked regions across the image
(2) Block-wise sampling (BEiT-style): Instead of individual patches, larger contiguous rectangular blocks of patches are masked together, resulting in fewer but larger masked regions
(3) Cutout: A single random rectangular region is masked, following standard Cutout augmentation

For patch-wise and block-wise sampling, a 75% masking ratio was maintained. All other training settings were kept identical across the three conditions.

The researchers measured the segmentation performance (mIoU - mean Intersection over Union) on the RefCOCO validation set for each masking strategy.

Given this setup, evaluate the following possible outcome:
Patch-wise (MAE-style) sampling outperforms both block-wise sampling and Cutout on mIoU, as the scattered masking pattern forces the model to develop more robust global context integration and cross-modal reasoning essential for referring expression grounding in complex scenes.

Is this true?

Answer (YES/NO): YES